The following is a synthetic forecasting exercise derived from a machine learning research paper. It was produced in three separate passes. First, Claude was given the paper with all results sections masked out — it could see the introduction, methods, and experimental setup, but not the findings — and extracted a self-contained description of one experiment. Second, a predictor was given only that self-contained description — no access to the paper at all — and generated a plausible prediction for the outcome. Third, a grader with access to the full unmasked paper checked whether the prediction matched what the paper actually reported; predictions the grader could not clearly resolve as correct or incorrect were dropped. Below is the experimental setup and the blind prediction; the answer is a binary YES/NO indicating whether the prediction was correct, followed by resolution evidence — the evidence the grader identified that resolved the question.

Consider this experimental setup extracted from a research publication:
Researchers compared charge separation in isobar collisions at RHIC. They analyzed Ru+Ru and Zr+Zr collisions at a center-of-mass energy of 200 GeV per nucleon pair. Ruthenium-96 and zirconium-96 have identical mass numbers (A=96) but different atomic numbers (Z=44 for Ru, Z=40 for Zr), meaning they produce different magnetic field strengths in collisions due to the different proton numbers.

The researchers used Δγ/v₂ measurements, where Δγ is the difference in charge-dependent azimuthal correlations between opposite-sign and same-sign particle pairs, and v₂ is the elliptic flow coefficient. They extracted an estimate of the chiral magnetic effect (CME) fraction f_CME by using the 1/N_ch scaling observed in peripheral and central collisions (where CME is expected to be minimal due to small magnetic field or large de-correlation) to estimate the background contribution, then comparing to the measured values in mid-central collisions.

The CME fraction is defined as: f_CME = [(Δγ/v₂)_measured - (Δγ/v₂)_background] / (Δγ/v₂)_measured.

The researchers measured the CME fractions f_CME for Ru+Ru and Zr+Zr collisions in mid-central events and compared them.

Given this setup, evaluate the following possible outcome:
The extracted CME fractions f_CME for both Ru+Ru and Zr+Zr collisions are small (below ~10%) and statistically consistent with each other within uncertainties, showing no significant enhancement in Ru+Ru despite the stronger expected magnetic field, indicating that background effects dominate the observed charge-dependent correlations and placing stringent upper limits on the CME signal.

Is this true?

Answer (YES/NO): NO